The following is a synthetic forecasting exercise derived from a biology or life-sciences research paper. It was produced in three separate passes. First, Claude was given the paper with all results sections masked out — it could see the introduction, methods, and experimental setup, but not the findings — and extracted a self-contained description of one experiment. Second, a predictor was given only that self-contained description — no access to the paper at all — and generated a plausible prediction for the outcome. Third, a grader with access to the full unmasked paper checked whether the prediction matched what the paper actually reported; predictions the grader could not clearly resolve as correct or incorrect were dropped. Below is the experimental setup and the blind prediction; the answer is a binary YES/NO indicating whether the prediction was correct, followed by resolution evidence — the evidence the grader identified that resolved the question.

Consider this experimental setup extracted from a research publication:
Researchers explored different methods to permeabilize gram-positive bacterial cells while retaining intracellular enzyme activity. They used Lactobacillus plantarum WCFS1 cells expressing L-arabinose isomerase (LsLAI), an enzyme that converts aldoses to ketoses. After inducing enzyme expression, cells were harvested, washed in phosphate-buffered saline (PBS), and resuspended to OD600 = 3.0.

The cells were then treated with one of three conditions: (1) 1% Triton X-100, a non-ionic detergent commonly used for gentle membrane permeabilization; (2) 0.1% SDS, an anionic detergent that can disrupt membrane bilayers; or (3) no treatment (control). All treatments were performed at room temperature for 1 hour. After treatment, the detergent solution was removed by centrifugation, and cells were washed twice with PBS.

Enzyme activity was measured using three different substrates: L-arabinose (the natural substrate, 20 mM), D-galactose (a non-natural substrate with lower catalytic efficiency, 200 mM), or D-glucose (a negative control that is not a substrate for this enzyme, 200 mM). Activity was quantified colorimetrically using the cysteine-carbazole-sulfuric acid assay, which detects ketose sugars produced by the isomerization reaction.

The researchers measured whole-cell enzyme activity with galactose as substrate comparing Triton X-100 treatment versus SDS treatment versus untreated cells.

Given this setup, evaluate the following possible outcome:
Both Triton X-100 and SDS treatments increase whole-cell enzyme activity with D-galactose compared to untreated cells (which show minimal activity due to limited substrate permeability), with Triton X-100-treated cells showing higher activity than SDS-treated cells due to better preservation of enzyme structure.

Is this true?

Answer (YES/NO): NO